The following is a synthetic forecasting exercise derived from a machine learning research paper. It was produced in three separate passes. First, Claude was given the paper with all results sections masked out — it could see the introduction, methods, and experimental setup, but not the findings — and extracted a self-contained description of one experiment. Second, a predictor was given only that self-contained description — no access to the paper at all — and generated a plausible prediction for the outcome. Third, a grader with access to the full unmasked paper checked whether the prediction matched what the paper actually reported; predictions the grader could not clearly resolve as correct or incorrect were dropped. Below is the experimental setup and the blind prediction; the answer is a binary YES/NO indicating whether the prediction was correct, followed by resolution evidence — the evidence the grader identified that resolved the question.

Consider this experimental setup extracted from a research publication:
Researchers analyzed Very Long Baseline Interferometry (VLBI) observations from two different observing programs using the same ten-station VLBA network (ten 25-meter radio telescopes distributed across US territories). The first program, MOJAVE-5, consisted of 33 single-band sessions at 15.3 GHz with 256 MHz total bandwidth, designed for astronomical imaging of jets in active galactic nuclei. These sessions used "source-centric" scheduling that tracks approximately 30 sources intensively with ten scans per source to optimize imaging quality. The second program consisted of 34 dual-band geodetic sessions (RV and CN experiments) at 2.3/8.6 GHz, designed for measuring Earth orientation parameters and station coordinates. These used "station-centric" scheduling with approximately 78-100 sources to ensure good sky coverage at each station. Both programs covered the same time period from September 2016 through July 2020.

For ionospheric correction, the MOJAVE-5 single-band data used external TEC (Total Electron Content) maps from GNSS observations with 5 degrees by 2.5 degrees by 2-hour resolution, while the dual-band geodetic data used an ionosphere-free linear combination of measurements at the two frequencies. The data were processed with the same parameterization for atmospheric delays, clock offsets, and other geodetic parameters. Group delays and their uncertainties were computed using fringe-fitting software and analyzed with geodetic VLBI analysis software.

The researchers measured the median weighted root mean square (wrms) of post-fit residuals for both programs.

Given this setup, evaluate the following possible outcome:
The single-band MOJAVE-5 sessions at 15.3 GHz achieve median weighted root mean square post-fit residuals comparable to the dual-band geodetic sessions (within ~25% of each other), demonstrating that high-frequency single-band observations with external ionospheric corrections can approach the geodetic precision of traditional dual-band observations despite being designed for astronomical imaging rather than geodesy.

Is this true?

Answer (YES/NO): NO